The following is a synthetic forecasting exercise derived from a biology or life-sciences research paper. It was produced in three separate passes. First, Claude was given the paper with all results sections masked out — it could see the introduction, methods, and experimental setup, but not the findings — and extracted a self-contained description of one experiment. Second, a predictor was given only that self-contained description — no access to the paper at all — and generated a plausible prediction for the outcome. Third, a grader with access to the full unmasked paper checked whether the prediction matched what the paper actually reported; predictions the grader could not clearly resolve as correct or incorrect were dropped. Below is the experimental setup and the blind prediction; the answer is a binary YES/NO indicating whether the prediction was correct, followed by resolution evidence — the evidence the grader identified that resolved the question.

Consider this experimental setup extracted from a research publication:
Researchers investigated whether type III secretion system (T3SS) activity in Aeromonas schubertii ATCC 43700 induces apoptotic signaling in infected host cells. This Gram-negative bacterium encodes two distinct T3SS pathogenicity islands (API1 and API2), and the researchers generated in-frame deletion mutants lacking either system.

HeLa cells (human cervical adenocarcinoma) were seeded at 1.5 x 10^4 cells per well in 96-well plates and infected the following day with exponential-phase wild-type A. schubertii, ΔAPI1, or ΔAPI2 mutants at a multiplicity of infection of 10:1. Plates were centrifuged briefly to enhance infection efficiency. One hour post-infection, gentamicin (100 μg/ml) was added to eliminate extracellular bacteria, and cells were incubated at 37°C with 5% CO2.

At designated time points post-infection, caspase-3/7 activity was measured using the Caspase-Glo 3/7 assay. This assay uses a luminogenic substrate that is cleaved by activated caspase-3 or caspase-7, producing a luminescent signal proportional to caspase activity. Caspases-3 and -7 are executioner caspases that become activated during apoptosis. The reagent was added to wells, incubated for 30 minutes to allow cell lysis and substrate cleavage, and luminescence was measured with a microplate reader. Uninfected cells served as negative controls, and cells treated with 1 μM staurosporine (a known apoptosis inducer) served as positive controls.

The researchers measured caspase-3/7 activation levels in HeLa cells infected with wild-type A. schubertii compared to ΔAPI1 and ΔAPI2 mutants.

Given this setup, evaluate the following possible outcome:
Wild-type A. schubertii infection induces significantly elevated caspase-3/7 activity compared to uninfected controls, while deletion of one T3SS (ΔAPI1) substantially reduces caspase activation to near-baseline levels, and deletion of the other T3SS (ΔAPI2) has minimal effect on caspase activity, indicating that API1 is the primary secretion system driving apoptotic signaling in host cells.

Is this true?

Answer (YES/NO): YES